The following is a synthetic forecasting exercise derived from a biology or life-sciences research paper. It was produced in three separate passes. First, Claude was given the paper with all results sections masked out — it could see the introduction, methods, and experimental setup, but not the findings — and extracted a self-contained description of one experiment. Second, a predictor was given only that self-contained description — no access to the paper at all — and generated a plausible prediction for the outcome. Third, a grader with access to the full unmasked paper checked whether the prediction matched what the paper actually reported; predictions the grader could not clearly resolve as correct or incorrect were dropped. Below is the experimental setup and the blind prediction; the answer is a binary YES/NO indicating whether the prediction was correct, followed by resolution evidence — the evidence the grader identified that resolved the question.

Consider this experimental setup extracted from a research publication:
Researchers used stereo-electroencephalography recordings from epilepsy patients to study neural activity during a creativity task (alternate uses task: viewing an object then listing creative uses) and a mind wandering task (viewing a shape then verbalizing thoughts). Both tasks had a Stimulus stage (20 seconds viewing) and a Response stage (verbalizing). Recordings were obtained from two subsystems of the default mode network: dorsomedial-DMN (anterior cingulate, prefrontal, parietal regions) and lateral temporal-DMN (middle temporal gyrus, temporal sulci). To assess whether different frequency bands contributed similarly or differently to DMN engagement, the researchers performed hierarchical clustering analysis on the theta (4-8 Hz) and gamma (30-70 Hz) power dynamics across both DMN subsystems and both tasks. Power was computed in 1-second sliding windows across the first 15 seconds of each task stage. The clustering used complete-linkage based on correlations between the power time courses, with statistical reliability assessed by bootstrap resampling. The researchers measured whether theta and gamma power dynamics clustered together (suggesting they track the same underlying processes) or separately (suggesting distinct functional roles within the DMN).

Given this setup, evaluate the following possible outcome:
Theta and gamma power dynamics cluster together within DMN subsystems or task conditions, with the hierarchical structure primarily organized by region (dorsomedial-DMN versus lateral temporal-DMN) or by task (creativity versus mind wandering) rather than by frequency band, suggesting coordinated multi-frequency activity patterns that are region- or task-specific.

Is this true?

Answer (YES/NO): NO